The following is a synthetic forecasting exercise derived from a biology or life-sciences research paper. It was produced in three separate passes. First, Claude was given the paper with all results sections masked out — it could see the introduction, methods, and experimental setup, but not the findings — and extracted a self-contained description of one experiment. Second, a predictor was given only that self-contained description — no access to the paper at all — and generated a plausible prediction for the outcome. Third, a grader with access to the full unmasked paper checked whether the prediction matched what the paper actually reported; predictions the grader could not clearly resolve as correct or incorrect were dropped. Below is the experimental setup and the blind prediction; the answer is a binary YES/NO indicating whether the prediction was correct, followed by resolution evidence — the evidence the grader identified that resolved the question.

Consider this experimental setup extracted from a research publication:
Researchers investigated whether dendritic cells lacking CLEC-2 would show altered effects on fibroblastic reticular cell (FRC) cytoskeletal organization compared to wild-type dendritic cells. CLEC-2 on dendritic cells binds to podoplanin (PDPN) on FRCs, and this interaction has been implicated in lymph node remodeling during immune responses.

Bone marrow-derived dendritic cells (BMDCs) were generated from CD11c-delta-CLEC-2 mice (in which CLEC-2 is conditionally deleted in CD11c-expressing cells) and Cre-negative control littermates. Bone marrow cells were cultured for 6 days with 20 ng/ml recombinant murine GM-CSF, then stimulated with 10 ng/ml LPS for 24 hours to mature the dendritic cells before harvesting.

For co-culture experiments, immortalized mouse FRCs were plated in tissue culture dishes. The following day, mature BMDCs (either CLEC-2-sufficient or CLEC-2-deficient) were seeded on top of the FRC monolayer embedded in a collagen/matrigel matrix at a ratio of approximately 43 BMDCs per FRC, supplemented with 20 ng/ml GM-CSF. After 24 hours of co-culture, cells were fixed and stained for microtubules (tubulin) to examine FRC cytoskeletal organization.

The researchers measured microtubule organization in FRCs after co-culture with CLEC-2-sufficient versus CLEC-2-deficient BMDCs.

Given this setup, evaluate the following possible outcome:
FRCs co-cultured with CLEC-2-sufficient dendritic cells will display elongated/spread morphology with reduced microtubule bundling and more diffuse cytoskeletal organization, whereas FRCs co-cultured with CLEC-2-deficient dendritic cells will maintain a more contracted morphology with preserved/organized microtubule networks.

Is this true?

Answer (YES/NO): NO